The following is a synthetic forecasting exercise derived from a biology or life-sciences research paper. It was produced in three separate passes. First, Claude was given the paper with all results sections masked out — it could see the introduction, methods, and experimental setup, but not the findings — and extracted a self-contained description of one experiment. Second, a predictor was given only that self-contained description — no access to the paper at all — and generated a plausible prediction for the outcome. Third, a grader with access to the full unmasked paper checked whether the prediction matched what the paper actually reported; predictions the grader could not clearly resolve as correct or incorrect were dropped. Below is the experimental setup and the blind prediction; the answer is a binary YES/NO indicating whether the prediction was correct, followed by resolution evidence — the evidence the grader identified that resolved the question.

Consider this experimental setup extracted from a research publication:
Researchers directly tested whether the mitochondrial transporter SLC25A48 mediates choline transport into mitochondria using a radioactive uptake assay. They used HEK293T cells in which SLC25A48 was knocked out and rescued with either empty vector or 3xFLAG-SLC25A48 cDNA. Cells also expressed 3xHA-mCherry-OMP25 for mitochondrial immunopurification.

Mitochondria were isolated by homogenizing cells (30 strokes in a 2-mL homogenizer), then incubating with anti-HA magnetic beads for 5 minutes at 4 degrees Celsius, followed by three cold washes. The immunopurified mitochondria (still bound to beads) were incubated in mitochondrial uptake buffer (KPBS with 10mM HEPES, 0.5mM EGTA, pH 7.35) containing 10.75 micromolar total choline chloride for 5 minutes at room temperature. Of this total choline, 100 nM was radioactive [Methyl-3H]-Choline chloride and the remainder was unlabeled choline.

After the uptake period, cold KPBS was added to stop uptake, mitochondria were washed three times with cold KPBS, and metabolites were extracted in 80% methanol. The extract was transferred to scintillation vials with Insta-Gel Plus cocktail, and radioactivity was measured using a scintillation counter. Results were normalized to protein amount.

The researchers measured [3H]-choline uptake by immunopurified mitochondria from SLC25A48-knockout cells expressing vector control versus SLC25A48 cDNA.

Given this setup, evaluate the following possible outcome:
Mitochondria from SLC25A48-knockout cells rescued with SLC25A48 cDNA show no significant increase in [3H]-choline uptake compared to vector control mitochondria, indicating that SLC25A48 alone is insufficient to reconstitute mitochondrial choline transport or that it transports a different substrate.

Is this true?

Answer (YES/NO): NO